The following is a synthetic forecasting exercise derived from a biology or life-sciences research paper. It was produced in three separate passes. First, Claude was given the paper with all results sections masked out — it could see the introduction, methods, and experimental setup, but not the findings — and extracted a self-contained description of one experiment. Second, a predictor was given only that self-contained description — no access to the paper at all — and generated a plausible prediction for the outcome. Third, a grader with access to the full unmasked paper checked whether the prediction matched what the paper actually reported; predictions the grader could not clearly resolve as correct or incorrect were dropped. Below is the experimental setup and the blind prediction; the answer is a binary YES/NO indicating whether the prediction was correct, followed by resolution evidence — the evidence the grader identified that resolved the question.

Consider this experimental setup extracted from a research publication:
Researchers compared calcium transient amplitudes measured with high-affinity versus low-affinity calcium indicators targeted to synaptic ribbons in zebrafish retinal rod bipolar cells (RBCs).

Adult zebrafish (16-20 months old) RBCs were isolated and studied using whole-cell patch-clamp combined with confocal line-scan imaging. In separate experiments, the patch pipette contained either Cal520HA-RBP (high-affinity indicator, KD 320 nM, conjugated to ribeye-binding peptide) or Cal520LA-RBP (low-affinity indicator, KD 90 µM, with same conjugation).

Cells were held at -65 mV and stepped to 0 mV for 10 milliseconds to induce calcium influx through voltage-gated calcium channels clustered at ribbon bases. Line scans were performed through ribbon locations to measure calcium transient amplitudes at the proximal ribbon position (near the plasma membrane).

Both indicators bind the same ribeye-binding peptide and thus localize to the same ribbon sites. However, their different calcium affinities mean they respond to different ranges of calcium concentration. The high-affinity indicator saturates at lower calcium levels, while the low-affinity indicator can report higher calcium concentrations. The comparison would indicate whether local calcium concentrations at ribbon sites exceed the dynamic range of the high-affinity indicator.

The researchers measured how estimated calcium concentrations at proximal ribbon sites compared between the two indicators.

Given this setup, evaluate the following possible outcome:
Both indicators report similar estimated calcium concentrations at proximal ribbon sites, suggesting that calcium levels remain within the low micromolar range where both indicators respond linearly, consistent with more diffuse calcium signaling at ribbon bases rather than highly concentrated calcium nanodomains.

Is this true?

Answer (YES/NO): NO